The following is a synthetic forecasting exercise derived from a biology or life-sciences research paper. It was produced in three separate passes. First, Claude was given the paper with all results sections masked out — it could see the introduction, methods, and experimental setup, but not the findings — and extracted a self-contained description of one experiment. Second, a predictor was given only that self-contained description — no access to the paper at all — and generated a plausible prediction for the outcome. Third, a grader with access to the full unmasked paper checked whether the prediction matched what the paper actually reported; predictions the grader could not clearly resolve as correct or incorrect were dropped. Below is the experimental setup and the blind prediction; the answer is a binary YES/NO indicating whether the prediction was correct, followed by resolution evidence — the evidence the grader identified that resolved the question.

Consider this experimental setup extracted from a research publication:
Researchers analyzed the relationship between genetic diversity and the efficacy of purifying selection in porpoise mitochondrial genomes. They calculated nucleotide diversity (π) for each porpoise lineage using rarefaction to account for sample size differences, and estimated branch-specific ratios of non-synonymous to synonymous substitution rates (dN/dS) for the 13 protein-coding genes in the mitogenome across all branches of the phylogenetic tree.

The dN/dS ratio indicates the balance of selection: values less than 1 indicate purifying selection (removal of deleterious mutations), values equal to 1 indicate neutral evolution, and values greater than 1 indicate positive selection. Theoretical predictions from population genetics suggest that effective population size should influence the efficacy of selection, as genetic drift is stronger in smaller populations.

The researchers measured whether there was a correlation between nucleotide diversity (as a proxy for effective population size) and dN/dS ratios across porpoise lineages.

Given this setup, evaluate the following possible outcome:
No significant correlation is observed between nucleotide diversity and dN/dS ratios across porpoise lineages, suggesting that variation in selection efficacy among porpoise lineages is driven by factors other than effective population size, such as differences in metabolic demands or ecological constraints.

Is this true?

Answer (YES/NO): NO